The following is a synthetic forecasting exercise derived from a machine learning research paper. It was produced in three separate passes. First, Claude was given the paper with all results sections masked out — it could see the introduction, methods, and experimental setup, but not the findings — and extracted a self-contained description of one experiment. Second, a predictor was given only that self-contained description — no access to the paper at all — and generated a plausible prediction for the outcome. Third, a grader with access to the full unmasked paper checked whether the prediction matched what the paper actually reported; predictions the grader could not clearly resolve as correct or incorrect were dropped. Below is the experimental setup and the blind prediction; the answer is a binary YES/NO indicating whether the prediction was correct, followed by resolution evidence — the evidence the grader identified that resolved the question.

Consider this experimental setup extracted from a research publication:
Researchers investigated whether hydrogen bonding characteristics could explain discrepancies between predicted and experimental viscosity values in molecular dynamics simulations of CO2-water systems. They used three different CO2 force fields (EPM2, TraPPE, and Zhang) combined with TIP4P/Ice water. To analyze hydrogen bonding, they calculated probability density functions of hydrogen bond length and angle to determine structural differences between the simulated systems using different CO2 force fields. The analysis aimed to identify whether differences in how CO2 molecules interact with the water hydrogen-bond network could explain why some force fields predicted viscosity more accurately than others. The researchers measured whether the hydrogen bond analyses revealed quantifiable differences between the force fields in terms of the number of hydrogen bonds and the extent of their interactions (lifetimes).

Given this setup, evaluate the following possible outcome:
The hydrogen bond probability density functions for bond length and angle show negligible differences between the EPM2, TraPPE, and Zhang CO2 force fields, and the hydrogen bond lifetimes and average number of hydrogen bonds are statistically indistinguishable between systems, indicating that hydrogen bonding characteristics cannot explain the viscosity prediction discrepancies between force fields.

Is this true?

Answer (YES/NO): NO